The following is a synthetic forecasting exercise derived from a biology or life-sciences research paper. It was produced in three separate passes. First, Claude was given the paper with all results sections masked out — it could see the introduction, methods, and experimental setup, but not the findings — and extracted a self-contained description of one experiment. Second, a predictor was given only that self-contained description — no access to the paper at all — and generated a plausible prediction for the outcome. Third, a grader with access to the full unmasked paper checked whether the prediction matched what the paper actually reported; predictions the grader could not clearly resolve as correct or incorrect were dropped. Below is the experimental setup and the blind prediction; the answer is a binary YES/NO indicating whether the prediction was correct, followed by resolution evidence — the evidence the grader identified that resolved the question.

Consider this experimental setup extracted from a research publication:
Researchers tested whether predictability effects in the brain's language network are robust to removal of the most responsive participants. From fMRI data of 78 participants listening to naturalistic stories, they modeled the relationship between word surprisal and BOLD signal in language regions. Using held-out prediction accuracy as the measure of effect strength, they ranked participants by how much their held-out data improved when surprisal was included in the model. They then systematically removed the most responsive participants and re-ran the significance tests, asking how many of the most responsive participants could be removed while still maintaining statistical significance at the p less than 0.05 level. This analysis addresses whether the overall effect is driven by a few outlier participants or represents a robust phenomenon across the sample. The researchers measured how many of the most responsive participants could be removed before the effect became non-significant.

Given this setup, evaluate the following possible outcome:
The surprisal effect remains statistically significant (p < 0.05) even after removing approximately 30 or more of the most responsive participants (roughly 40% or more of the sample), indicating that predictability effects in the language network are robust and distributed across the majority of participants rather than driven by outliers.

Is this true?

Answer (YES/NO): NO